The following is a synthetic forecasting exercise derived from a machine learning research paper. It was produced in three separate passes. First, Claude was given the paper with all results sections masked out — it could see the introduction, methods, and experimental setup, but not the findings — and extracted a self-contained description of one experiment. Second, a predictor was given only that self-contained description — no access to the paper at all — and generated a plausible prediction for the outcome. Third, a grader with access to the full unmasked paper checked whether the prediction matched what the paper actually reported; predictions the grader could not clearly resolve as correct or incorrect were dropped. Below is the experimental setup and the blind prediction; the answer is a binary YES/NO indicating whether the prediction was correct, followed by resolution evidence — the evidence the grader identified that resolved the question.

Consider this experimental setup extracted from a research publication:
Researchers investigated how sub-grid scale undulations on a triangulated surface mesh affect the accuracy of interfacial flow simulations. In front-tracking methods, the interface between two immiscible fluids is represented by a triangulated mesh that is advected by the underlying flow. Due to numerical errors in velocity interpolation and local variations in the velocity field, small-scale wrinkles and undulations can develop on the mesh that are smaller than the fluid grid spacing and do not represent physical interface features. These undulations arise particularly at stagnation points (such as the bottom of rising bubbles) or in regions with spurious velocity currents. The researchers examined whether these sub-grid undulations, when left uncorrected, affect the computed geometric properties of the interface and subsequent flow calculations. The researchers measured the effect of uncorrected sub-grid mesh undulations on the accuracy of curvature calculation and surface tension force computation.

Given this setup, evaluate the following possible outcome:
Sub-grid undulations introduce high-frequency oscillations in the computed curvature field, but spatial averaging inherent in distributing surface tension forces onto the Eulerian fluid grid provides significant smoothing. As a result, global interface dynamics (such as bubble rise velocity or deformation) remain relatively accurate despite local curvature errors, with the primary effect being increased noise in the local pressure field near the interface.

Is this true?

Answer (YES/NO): NO